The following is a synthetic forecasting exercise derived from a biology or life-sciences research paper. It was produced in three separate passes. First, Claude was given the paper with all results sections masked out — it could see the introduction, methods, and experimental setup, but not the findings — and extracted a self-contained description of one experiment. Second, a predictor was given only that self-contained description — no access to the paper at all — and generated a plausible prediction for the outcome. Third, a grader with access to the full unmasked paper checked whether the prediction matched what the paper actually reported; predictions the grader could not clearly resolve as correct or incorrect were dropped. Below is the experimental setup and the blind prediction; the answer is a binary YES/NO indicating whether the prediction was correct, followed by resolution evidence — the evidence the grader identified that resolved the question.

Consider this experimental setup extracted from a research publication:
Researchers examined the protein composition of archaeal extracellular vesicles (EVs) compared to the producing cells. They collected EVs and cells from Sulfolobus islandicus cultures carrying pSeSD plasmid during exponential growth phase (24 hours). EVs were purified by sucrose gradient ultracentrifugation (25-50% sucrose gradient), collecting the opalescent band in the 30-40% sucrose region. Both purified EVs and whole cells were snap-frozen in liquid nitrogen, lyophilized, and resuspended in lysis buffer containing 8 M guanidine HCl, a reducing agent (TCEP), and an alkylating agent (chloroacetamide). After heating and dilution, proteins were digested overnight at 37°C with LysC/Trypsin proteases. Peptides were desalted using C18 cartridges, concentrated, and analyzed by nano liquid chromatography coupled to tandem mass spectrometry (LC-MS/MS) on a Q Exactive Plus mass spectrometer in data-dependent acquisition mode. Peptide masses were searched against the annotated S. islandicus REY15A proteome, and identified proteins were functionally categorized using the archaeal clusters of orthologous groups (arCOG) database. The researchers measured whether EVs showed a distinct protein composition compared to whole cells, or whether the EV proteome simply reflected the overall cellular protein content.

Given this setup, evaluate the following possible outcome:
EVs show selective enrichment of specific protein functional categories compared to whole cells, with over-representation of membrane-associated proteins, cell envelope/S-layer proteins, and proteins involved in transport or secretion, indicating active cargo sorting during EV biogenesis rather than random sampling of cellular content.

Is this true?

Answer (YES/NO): YES